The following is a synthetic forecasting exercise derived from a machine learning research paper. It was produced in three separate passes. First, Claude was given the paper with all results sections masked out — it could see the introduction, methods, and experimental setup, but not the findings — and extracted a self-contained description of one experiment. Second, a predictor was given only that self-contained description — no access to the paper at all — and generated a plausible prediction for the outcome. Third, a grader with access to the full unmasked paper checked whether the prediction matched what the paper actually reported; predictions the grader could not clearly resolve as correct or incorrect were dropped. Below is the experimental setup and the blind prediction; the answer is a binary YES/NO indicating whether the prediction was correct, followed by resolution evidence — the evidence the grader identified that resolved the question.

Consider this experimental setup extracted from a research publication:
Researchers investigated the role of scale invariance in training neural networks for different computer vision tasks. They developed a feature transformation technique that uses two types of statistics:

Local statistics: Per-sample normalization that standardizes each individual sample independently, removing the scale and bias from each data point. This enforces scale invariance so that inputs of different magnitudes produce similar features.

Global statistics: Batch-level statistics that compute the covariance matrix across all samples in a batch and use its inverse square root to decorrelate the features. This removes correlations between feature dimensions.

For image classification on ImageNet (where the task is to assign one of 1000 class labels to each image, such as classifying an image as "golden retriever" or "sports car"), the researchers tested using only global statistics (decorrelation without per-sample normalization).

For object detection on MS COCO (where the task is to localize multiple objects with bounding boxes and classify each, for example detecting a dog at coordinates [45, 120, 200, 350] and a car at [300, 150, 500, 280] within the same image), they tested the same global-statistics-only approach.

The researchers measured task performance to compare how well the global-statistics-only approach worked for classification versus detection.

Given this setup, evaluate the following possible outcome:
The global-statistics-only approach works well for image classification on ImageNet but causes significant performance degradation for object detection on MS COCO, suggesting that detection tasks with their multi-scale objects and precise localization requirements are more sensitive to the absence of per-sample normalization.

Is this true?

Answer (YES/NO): YES